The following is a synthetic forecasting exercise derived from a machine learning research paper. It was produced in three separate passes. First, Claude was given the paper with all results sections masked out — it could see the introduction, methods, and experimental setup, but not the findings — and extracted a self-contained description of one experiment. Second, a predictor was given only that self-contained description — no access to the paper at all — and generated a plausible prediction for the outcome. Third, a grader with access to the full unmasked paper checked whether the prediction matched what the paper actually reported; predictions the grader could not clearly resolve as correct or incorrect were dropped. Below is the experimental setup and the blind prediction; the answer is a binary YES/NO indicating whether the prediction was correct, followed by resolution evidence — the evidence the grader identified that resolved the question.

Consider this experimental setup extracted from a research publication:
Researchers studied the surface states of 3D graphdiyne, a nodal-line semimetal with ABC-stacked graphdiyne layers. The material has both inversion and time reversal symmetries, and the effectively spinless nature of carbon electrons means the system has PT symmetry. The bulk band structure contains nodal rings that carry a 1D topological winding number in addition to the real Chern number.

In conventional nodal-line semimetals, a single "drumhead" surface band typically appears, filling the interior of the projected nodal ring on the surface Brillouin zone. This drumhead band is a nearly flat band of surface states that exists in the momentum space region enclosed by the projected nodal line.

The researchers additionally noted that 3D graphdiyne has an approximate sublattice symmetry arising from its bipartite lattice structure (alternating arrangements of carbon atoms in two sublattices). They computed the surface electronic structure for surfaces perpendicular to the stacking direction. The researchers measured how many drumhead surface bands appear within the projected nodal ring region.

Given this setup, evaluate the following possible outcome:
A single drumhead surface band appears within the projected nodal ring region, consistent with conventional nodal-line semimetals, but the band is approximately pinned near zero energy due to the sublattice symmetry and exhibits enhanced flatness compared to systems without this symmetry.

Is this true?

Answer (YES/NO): NO